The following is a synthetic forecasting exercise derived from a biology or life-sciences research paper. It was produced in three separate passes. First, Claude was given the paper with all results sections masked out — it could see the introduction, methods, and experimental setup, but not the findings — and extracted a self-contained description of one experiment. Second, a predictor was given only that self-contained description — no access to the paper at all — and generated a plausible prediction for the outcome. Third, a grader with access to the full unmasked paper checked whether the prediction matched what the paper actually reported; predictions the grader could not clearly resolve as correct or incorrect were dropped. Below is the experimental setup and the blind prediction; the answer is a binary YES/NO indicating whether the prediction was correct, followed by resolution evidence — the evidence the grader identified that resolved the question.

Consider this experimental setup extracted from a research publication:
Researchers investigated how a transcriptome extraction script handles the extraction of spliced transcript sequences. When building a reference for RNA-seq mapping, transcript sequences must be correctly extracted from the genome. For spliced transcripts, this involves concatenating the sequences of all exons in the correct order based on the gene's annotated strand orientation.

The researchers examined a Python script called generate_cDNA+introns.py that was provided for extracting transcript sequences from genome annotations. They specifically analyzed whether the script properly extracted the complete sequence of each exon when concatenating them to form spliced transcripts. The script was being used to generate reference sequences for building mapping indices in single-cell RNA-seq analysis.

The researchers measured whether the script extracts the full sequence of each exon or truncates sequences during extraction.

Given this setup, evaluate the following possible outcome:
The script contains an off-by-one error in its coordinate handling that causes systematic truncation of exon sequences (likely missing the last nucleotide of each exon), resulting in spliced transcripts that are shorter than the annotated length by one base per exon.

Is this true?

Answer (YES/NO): YES